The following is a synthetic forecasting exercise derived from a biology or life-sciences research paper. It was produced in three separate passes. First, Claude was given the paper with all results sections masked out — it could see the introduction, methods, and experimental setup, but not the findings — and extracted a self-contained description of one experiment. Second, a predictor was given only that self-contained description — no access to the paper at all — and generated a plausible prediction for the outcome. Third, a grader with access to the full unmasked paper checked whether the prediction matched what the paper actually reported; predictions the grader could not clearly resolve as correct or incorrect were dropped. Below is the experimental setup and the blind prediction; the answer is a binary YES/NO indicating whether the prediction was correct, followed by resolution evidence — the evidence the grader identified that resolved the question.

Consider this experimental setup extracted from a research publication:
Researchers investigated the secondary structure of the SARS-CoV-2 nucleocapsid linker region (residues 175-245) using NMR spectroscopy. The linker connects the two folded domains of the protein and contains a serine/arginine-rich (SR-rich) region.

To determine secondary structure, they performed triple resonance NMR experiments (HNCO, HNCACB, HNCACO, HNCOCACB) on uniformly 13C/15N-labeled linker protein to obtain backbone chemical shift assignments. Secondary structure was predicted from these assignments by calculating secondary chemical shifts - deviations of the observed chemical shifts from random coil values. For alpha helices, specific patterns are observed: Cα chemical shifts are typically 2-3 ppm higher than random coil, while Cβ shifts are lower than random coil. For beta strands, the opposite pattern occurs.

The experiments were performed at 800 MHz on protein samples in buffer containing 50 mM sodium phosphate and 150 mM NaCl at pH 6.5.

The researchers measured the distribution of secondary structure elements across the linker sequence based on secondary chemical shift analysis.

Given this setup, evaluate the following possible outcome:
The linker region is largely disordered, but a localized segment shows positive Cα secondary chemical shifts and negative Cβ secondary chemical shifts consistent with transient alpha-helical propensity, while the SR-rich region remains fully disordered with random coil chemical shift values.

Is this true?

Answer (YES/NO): YES